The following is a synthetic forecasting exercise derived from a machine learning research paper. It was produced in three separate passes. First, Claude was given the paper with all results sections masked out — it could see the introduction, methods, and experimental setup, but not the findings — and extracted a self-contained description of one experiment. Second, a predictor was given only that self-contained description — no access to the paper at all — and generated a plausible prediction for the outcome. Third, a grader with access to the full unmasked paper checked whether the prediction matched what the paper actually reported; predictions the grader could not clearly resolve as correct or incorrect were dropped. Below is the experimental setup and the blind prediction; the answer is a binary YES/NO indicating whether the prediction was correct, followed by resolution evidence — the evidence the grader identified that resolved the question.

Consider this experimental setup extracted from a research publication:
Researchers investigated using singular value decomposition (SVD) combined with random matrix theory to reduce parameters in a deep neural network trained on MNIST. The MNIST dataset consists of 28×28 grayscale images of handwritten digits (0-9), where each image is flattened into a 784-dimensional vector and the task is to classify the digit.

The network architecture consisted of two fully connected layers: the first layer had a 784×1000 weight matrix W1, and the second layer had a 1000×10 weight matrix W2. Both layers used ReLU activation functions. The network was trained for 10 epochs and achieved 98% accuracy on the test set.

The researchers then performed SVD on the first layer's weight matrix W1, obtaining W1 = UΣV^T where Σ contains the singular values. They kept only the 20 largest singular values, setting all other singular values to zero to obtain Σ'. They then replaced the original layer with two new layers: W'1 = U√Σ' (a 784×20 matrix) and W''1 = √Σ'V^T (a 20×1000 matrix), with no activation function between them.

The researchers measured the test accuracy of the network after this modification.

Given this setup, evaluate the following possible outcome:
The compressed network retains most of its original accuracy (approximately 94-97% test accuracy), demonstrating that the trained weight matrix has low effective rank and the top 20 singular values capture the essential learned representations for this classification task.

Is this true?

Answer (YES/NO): NO